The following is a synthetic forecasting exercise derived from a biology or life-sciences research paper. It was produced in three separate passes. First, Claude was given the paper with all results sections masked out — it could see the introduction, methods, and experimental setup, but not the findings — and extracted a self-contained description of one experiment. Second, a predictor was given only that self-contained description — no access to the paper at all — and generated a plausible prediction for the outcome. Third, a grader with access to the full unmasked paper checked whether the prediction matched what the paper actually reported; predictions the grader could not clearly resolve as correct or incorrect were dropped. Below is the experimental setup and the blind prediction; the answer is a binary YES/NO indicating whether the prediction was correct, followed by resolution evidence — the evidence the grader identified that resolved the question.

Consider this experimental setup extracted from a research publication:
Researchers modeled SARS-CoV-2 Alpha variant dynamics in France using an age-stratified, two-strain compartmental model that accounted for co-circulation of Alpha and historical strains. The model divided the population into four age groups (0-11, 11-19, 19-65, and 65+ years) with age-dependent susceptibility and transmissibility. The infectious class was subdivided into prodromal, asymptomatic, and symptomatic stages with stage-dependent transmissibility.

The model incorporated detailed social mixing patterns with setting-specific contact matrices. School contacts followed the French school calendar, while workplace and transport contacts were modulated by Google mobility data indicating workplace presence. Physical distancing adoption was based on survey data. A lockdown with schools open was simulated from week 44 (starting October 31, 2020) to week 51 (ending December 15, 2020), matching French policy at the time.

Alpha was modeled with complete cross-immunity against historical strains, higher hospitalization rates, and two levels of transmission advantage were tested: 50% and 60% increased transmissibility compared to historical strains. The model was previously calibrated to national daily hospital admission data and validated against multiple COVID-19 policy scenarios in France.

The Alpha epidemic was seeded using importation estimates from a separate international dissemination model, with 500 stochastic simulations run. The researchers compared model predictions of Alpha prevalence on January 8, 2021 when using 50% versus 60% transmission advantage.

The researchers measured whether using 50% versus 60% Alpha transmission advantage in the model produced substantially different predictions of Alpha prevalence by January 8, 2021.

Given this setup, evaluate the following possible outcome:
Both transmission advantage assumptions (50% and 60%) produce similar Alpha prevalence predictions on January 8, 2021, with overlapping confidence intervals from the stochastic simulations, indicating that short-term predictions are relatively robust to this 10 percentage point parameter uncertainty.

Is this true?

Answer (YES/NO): YES